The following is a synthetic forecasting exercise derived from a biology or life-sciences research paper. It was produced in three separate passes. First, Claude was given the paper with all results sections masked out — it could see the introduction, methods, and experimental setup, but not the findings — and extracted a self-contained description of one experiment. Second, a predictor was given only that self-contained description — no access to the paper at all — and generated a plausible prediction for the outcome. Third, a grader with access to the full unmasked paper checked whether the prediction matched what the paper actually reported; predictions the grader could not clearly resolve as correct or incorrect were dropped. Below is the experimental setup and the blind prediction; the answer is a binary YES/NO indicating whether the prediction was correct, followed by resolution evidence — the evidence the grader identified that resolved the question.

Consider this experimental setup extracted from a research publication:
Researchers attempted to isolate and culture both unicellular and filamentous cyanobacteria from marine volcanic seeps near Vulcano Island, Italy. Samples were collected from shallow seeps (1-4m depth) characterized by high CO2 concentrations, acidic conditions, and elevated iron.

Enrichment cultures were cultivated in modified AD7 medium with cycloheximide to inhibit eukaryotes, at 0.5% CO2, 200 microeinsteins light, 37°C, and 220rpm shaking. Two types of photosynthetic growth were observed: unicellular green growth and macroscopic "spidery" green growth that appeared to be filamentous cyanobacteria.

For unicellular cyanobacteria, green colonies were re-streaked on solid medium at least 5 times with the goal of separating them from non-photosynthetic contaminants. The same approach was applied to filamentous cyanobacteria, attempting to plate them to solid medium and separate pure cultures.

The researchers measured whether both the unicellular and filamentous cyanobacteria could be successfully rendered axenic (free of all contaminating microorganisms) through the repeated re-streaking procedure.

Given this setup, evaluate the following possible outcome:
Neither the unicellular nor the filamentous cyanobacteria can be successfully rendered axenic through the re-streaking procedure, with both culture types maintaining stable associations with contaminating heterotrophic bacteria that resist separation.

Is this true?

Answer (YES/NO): NO